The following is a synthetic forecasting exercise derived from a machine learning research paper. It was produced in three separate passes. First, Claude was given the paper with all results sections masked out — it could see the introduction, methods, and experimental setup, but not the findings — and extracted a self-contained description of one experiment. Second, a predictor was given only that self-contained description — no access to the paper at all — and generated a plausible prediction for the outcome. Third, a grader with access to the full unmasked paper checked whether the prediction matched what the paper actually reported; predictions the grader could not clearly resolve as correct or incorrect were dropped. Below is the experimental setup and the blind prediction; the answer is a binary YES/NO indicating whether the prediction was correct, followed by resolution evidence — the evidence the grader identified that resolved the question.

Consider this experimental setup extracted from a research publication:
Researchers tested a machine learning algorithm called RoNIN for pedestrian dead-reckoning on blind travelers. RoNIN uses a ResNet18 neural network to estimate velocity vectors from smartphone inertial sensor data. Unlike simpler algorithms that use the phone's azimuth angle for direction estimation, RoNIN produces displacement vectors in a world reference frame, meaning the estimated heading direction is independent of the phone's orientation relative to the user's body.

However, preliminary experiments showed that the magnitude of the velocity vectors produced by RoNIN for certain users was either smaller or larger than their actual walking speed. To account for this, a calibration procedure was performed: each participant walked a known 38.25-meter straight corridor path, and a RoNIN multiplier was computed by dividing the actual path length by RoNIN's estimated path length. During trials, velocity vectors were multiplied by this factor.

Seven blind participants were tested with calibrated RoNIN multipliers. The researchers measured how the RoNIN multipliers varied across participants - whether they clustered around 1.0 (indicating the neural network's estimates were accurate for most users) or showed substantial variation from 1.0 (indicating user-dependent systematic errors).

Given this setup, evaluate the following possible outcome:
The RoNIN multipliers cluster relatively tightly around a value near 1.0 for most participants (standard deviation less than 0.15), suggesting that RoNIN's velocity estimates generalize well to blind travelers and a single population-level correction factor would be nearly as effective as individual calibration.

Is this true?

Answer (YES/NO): NO